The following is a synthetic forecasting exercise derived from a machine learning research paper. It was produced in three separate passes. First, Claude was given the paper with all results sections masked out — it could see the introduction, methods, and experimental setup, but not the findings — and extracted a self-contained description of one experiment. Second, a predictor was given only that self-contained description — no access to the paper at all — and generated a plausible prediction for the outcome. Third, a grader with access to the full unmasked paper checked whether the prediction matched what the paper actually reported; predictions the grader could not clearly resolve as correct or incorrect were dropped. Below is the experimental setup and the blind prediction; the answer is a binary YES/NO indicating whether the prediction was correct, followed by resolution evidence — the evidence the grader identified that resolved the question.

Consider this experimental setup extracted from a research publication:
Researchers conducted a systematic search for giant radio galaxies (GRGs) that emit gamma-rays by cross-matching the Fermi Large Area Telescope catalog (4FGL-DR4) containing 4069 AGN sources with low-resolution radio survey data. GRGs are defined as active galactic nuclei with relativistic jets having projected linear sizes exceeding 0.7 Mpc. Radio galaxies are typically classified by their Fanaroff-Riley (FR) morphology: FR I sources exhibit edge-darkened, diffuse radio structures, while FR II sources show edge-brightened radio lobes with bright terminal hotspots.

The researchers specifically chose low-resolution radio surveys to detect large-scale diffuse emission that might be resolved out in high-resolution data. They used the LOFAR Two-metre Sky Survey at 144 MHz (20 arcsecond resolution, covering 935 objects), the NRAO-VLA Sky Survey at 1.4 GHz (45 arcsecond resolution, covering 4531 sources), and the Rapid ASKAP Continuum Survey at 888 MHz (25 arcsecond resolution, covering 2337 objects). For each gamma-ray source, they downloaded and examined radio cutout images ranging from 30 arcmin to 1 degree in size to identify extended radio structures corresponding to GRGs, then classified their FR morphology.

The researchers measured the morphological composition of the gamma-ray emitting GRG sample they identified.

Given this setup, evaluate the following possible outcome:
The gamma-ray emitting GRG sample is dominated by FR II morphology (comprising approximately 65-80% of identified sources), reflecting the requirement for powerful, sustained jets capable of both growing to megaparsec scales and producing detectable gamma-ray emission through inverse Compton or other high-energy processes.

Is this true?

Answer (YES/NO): NO